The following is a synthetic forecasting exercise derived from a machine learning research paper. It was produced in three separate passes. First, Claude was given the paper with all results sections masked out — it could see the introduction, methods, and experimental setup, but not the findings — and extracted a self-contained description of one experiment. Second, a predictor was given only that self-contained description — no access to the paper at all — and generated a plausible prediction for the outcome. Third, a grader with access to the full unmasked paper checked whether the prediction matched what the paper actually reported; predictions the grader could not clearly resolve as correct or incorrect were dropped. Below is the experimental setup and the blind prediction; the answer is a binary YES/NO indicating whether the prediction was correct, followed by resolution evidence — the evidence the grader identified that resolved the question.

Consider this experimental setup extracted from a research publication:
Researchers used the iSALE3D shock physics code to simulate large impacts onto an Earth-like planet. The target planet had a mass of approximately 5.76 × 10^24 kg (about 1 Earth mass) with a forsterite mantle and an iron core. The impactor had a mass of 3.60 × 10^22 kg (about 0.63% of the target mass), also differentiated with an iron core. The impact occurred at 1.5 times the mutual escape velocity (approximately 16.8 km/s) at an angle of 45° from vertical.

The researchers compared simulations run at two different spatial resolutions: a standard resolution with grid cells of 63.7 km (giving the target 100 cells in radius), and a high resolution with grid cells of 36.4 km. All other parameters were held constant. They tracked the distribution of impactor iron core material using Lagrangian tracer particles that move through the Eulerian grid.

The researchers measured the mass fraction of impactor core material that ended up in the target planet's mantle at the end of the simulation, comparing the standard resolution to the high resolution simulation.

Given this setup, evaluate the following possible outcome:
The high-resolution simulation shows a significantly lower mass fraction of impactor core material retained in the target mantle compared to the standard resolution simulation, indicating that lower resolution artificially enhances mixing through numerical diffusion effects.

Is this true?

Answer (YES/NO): NO